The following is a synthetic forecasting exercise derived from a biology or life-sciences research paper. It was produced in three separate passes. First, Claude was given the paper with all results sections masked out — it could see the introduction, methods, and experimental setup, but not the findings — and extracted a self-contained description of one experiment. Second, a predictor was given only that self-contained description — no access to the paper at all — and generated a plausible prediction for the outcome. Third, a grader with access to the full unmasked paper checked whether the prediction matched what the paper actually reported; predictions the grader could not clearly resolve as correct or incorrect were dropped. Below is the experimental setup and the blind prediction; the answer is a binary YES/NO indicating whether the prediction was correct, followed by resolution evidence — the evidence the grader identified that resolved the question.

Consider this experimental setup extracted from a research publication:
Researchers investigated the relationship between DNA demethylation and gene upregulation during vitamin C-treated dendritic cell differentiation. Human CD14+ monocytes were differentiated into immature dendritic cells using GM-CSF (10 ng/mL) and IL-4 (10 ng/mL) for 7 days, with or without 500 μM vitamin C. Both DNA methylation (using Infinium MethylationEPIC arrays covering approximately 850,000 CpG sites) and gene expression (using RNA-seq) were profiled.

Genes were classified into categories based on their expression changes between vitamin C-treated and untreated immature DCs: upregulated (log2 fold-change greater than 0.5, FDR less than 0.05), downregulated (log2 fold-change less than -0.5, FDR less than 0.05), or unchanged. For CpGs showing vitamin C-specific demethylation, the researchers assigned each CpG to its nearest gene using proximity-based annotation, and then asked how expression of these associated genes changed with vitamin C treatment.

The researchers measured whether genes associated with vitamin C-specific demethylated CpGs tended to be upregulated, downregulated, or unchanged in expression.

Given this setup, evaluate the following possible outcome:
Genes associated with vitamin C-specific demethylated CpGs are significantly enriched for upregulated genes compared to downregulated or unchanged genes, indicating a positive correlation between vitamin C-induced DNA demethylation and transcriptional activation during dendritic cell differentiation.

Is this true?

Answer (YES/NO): YES